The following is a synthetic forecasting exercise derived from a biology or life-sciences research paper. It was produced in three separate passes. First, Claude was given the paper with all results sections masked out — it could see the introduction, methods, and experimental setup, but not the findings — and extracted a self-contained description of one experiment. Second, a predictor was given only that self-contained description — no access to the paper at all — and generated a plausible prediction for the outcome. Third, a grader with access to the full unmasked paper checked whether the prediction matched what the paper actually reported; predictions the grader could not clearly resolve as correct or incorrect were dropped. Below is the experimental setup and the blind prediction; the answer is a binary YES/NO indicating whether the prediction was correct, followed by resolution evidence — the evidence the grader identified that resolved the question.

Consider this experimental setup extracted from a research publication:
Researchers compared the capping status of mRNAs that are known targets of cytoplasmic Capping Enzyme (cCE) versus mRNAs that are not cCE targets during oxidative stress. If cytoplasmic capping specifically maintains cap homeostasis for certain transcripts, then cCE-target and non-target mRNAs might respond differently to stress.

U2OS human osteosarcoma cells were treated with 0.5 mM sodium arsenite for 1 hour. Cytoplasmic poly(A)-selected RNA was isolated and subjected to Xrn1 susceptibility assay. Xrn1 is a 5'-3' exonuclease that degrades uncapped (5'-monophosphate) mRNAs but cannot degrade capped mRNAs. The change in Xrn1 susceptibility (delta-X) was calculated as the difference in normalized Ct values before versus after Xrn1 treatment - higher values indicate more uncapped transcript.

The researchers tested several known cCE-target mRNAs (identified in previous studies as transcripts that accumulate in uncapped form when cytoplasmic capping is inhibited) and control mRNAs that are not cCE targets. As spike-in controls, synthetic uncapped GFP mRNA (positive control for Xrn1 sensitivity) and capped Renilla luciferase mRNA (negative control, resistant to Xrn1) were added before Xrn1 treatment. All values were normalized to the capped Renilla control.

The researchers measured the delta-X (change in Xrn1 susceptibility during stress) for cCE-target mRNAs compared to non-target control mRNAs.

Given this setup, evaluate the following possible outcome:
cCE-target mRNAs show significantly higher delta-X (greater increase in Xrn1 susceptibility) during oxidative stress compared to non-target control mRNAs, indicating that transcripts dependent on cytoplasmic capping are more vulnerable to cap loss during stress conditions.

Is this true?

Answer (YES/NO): YES